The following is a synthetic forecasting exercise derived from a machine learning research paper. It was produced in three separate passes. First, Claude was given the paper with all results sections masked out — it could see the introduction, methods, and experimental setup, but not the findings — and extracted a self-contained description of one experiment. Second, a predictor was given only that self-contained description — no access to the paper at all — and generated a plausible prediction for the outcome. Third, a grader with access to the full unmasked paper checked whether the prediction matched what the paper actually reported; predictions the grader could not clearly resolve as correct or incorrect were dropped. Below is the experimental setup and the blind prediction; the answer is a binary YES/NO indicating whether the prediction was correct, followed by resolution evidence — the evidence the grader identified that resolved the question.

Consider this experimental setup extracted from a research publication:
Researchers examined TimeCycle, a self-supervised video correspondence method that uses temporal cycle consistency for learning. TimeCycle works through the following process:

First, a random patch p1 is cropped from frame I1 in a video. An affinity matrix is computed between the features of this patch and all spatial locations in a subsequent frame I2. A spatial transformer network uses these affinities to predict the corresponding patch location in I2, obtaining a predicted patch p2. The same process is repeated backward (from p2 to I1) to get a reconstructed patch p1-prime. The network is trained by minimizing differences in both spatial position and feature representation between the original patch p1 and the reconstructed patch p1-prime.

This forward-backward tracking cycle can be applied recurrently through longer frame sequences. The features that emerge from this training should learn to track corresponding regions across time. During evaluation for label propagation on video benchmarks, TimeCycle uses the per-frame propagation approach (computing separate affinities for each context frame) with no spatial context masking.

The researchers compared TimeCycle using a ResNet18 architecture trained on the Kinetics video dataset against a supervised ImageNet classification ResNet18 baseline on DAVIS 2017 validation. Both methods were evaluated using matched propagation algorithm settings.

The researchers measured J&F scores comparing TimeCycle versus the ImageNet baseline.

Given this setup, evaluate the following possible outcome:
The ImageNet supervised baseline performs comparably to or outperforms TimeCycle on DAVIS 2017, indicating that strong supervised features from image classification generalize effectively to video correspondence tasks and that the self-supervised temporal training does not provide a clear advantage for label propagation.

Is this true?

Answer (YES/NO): YES